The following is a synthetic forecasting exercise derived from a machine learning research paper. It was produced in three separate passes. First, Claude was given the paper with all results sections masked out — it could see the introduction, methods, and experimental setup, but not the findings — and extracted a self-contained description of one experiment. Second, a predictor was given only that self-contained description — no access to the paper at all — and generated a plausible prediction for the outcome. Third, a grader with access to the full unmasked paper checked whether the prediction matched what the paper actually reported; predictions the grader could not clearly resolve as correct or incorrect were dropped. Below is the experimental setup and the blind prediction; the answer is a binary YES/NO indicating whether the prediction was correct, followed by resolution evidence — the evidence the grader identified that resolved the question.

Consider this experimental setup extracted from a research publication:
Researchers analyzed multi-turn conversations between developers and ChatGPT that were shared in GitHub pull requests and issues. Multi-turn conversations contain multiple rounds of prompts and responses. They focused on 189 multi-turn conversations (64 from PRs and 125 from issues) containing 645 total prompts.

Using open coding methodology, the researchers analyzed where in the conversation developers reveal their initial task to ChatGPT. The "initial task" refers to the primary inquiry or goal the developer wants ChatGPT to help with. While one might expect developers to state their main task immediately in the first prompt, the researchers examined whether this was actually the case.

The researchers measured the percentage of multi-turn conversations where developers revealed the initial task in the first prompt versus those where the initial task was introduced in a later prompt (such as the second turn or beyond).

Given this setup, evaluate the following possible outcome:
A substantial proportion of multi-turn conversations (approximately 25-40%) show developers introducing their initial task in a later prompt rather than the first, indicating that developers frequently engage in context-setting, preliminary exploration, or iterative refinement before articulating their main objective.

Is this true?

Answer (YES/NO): NO